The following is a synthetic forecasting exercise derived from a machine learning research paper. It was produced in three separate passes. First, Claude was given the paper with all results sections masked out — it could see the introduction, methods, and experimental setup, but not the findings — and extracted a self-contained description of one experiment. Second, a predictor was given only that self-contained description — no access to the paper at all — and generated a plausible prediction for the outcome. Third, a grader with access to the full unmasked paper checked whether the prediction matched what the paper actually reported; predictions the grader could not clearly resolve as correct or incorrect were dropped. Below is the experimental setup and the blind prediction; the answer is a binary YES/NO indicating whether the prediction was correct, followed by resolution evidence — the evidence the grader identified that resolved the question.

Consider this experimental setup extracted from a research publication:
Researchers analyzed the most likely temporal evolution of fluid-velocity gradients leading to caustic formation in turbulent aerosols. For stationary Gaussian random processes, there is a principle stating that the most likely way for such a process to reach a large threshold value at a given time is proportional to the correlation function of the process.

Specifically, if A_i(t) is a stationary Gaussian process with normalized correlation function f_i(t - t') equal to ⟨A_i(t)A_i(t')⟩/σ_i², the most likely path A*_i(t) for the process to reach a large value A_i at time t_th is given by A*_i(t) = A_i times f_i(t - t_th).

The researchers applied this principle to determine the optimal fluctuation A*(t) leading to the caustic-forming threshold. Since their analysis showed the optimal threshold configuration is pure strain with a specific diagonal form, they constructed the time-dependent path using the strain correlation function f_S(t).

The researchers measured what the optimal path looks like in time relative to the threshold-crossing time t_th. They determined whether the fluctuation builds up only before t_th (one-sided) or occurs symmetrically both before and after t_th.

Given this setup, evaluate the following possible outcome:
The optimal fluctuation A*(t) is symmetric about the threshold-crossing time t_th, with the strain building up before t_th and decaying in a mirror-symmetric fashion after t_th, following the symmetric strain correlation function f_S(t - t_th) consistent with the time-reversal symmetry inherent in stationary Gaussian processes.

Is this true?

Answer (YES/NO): YES